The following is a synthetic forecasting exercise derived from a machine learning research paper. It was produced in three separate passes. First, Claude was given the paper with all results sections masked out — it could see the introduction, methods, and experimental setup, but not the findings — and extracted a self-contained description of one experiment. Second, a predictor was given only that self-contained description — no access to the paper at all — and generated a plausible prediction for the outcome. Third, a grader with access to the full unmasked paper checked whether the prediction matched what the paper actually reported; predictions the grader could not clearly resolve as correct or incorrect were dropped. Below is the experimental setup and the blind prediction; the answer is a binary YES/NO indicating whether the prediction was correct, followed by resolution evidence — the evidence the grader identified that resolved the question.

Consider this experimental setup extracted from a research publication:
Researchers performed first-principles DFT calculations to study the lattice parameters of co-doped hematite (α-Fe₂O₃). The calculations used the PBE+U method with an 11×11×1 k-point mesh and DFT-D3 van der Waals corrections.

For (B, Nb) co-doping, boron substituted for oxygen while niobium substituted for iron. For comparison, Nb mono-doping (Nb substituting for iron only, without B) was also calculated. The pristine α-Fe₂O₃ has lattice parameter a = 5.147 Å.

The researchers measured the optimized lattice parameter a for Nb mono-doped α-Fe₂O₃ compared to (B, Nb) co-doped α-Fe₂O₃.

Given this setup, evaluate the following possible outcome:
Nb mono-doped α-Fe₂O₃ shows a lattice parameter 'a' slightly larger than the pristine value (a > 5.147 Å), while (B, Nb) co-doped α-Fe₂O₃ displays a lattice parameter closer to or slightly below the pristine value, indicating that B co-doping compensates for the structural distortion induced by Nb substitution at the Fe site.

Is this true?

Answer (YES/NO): NO